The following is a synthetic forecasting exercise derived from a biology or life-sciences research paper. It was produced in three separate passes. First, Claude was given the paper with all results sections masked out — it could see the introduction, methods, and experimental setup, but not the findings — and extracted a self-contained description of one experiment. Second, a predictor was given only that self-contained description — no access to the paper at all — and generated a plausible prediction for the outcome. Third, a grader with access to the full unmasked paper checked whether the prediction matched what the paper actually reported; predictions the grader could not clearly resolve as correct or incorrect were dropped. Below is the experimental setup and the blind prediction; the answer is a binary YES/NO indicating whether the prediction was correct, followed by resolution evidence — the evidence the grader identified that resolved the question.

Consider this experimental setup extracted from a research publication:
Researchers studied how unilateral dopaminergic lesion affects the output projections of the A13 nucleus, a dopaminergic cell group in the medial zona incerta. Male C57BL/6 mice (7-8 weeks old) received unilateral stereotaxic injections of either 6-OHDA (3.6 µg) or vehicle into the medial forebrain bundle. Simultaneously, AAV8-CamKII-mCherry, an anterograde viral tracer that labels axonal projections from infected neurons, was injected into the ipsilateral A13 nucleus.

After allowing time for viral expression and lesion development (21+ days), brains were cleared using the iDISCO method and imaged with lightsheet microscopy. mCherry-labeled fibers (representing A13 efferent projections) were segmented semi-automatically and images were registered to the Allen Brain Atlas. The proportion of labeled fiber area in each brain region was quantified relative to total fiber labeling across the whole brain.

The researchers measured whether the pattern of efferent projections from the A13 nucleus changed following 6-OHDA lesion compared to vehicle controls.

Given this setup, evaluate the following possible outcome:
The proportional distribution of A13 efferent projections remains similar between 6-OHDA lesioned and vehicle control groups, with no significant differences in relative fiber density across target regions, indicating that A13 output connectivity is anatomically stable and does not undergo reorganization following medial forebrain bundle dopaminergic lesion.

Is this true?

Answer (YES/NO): NO